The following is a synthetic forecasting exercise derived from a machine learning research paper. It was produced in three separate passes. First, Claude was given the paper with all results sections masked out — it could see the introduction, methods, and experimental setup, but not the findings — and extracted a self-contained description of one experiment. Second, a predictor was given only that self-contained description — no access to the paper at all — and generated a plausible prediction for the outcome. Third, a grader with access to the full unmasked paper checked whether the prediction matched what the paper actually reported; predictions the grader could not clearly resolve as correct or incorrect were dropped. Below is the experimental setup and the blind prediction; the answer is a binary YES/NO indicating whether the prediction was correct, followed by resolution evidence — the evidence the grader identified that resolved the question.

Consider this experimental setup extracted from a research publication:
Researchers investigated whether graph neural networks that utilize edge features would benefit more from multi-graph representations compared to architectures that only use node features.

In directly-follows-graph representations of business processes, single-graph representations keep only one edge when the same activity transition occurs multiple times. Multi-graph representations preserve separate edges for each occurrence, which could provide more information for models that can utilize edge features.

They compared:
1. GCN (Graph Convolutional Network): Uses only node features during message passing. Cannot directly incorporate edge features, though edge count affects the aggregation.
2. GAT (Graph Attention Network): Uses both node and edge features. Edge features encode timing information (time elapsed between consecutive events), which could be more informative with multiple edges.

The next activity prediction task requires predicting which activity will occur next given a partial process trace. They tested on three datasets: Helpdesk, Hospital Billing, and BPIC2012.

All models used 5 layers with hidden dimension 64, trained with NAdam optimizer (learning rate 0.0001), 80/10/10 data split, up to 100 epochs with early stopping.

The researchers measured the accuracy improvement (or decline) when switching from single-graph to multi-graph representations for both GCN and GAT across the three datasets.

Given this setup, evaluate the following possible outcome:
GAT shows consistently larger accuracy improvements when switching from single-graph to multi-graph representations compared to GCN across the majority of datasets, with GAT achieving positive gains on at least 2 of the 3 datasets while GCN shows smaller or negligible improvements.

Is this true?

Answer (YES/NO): NO